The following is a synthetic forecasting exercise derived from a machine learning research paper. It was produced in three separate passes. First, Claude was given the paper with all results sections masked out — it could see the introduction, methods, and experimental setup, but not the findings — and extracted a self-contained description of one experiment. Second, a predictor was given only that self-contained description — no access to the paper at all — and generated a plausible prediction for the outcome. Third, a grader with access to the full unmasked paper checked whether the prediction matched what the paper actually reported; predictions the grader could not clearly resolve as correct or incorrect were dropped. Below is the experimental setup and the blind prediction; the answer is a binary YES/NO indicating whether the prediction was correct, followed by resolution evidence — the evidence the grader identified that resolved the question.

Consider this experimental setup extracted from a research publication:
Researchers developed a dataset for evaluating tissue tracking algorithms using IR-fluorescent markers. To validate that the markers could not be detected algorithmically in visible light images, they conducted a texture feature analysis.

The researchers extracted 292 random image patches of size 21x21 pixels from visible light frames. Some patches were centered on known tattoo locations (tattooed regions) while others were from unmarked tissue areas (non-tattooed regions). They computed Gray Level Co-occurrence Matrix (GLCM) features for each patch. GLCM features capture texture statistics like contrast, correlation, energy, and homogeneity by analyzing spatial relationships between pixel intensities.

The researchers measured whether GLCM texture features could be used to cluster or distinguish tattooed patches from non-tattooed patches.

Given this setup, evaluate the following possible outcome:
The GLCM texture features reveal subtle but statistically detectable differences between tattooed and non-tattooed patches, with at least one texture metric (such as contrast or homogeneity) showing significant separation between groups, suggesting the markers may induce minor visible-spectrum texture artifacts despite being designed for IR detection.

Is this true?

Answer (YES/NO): NO